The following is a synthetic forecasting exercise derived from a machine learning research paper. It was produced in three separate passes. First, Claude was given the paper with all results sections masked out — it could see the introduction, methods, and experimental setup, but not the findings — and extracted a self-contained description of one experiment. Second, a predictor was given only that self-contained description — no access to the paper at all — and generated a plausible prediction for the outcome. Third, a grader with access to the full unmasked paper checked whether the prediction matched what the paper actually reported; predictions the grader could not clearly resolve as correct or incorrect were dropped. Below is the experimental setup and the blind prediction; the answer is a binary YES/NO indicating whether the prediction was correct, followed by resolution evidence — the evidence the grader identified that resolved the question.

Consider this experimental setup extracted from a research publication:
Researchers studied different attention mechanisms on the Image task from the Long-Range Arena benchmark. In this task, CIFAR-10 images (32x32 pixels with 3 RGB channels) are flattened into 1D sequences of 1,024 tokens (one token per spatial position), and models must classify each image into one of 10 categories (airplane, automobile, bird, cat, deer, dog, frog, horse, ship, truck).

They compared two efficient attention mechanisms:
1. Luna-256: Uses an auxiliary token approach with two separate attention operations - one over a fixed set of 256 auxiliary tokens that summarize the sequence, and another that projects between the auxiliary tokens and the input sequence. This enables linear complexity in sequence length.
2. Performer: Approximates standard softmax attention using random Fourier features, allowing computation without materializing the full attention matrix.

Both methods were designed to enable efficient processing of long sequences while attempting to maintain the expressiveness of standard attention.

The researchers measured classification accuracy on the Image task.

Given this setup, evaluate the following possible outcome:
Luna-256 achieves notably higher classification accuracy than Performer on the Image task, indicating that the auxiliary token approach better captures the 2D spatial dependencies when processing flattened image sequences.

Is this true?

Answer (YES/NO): YES